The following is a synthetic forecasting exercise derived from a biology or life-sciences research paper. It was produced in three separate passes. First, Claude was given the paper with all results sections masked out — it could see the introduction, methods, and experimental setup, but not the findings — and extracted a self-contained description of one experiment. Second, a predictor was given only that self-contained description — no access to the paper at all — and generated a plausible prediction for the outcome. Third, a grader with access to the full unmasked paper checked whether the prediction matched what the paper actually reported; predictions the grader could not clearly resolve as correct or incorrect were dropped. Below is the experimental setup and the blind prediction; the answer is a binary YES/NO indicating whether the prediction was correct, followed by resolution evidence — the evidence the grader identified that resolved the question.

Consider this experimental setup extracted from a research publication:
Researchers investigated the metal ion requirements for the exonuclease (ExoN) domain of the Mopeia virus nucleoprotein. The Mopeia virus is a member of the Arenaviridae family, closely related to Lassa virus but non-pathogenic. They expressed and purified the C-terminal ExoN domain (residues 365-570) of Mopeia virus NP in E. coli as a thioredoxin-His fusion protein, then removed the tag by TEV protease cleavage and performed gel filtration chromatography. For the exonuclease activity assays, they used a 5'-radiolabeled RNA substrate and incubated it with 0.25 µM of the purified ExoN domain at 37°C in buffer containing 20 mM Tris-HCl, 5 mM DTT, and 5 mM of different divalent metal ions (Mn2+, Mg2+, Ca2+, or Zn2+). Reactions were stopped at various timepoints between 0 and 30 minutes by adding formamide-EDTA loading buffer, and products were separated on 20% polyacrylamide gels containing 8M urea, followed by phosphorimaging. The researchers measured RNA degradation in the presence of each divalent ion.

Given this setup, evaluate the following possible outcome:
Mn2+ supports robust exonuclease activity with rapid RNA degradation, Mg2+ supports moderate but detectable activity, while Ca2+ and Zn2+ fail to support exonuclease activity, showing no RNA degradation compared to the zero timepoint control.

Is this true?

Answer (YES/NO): YES